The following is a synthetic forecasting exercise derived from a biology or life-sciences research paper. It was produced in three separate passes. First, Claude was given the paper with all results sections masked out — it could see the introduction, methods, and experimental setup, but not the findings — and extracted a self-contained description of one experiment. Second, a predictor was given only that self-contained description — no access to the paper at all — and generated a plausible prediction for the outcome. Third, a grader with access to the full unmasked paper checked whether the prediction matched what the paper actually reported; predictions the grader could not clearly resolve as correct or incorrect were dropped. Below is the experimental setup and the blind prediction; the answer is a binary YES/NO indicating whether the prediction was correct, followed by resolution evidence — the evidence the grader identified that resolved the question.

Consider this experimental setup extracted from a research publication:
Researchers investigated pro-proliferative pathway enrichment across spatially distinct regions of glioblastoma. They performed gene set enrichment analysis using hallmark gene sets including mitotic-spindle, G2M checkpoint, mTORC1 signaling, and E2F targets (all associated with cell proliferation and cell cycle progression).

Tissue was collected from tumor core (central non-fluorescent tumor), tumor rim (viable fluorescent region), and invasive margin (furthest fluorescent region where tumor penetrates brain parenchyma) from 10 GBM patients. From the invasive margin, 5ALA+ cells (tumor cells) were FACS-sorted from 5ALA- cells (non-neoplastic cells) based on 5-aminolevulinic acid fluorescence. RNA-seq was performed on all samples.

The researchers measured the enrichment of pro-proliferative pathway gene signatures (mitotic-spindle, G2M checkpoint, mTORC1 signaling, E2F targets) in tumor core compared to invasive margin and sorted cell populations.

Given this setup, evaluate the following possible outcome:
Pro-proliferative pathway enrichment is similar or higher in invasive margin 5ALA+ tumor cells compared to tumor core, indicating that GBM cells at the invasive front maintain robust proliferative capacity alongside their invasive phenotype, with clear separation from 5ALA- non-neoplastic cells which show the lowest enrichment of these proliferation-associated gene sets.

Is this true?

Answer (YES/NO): NO